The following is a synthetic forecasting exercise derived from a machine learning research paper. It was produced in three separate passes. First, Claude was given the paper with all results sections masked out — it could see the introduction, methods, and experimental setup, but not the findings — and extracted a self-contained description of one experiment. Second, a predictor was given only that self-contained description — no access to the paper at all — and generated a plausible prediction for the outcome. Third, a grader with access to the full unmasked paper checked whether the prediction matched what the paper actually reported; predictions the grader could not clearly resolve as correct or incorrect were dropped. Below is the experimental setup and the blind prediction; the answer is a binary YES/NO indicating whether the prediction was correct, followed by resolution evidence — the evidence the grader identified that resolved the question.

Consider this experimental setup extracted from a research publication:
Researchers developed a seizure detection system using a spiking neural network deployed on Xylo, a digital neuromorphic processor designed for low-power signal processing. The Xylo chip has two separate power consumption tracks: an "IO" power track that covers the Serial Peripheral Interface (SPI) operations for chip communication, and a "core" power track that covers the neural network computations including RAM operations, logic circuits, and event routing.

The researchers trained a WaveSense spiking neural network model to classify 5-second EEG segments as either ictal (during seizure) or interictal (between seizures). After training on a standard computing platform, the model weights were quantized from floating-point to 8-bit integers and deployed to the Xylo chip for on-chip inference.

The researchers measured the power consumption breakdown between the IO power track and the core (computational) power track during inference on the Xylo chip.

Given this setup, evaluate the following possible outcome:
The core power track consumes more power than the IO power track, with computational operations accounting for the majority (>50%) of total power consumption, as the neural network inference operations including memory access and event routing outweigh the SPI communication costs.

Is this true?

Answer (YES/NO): YES